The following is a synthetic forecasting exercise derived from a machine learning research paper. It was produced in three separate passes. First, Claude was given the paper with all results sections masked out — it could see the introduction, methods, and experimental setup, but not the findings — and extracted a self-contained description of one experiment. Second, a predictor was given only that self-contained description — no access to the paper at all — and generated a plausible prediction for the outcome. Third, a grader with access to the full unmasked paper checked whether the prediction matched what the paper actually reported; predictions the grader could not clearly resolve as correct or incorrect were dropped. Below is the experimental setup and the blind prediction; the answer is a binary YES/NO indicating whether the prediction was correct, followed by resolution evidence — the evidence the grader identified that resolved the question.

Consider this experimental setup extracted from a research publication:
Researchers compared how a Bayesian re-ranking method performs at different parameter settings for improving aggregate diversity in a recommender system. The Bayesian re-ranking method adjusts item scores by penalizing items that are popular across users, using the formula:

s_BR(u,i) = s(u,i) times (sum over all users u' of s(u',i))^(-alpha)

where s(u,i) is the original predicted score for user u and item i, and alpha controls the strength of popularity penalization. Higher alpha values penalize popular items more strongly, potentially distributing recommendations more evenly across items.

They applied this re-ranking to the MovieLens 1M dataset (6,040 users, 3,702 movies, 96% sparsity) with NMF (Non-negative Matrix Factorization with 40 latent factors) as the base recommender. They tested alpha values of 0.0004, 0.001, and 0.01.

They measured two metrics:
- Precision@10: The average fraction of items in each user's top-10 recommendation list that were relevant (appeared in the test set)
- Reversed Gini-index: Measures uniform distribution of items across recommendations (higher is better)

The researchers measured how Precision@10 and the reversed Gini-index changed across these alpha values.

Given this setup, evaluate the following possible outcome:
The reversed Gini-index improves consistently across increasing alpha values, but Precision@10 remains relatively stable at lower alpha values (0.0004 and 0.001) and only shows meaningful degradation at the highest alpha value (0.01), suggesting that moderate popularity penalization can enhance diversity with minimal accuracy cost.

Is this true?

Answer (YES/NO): NO